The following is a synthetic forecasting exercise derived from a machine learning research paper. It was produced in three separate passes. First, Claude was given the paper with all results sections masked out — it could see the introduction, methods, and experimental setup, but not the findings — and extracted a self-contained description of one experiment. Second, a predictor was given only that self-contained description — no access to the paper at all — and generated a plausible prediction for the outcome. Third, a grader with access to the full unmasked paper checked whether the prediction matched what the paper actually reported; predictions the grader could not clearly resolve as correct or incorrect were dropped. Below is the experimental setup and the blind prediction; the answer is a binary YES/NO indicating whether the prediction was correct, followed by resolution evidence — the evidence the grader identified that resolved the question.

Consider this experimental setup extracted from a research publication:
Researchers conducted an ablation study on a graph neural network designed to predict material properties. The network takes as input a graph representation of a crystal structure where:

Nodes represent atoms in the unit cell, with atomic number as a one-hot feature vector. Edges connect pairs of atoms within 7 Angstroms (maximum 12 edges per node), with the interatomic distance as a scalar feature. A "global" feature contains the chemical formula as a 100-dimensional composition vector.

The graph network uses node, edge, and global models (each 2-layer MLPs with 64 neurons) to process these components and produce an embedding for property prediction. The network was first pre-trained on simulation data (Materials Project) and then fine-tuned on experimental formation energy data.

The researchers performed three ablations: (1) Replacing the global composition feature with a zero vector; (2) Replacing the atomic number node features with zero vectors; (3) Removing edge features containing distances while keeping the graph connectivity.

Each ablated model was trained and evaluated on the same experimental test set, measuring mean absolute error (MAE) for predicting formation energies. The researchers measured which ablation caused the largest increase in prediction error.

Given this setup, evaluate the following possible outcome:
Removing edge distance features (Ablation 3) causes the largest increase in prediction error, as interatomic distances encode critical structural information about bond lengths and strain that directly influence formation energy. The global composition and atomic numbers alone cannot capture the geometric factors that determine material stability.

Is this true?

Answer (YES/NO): NO